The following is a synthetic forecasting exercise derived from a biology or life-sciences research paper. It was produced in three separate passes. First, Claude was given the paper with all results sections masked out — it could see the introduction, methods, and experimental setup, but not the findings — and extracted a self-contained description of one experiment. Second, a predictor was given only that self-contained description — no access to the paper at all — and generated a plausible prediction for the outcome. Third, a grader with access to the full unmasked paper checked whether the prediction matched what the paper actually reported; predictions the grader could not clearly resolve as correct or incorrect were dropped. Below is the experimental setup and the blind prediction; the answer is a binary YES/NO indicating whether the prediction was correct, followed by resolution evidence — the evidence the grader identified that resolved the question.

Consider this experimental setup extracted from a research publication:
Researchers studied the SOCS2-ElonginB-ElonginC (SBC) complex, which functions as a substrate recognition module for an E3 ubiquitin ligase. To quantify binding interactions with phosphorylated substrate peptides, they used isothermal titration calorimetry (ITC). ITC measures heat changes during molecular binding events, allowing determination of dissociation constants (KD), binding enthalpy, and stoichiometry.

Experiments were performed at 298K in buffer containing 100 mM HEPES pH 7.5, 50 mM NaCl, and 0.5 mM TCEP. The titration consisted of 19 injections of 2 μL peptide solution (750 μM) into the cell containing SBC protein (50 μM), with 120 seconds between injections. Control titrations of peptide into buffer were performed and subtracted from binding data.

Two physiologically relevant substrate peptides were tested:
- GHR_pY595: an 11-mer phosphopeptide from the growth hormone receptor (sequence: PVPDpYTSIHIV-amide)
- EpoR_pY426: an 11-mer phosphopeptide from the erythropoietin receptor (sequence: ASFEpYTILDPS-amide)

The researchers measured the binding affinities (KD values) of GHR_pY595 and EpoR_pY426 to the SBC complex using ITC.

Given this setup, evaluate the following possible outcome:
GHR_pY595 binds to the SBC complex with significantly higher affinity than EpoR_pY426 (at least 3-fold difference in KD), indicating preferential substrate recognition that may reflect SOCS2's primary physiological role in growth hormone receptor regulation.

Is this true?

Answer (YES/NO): YES